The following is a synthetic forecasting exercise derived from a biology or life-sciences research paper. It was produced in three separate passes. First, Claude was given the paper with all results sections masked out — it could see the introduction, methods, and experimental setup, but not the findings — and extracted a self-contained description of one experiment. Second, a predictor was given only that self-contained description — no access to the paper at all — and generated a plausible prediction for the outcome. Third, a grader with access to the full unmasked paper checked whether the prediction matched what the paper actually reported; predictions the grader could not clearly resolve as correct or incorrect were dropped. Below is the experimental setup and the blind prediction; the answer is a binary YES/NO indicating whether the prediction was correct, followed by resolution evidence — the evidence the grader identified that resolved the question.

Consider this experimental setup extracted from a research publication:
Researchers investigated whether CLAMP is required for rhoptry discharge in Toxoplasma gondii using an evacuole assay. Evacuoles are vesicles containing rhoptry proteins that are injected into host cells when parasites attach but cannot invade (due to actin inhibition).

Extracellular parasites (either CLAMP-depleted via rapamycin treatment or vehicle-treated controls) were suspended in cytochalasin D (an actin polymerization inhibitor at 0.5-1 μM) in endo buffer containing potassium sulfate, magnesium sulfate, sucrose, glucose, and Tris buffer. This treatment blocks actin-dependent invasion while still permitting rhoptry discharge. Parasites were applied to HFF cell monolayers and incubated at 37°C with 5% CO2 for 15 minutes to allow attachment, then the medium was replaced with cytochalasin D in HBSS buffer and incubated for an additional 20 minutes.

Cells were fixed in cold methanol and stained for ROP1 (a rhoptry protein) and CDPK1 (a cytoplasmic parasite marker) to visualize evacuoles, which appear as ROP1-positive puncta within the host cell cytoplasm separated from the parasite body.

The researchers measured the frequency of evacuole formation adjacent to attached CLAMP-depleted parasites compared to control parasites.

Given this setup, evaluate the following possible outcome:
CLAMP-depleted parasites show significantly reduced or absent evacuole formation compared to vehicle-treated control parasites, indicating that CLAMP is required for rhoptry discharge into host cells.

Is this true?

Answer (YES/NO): YES